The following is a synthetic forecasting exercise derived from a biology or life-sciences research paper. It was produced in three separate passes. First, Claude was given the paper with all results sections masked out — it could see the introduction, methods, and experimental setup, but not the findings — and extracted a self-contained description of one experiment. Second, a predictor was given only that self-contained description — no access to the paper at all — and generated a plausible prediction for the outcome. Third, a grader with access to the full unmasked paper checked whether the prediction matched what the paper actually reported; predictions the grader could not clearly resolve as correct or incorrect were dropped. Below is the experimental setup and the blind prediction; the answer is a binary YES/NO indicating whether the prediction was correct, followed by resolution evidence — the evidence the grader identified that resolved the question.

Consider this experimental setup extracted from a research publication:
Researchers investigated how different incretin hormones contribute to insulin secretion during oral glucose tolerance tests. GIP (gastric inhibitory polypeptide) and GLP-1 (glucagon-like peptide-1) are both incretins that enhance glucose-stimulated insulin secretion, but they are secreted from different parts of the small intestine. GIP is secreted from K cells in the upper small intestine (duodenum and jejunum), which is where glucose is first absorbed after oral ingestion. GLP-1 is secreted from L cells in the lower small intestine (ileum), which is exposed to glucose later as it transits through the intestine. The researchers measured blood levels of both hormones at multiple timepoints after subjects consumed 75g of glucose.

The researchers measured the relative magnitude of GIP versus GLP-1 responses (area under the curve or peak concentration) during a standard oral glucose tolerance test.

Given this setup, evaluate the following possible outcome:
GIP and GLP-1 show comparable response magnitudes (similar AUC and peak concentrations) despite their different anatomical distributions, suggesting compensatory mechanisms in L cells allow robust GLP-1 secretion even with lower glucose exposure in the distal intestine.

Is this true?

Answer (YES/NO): NO